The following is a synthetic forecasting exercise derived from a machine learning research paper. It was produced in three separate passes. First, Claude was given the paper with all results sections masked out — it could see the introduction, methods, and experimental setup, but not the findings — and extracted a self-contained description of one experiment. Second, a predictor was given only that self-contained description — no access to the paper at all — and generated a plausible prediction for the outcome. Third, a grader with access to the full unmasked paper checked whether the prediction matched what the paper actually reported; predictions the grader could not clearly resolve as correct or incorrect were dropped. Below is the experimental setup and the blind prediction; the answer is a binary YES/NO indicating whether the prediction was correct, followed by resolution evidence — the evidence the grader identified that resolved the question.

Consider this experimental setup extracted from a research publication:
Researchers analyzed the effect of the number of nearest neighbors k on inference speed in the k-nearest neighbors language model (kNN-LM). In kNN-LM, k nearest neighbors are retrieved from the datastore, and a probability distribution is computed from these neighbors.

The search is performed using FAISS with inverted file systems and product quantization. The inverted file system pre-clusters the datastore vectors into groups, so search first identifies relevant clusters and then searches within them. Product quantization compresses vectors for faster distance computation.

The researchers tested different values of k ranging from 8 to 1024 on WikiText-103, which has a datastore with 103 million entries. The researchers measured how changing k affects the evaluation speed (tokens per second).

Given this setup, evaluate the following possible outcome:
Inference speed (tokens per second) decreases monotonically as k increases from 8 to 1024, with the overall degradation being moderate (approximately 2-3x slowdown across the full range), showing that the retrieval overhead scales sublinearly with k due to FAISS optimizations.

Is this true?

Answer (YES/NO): NO